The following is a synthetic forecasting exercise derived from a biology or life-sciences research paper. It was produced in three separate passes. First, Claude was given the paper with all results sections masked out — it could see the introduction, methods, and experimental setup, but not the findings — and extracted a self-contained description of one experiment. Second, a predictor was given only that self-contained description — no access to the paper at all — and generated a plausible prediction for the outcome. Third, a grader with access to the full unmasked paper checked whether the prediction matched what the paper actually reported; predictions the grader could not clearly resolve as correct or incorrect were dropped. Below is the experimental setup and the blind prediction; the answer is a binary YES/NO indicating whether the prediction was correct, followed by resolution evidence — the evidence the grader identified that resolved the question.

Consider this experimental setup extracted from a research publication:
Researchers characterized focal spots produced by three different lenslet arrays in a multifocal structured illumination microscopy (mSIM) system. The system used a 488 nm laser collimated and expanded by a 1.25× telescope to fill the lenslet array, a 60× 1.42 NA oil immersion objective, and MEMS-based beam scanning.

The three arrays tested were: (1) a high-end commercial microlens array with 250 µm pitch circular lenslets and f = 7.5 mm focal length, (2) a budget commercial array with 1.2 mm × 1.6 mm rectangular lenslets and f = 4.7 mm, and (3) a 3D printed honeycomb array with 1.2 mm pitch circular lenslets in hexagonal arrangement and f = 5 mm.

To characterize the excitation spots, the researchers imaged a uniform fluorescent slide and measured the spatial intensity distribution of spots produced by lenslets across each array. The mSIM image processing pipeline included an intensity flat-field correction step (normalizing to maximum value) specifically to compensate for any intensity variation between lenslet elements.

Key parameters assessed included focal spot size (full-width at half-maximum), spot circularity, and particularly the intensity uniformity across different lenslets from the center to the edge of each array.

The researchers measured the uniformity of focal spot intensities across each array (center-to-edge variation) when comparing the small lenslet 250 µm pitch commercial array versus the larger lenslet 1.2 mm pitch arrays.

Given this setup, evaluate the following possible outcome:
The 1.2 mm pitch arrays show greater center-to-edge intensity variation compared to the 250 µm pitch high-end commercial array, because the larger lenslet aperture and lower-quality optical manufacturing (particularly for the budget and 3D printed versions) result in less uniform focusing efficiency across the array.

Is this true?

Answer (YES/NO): YES